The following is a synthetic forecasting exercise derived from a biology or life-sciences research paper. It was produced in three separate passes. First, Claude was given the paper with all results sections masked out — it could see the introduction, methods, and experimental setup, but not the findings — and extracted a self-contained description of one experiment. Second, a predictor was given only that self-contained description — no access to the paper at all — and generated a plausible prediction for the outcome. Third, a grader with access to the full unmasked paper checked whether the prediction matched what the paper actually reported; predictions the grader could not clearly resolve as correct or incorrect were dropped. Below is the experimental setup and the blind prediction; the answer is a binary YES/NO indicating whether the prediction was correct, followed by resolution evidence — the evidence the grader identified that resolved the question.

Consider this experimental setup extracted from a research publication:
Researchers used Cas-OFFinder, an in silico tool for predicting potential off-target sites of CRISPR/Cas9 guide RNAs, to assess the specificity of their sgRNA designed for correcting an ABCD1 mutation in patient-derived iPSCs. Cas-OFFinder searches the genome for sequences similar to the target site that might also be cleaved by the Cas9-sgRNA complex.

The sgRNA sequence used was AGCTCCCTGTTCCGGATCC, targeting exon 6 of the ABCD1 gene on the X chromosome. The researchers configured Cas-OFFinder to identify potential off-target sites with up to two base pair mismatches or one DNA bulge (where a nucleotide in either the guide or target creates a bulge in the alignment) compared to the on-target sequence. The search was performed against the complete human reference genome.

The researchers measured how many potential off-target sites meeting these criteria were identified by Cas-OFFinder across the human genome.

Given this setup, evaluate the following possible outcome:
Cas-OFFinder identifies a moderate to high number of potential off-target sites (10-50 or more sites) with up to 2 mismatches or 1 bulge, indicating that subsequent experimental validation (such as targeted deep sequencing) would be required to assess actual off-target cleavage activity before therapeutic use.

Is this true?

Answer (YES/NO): YES